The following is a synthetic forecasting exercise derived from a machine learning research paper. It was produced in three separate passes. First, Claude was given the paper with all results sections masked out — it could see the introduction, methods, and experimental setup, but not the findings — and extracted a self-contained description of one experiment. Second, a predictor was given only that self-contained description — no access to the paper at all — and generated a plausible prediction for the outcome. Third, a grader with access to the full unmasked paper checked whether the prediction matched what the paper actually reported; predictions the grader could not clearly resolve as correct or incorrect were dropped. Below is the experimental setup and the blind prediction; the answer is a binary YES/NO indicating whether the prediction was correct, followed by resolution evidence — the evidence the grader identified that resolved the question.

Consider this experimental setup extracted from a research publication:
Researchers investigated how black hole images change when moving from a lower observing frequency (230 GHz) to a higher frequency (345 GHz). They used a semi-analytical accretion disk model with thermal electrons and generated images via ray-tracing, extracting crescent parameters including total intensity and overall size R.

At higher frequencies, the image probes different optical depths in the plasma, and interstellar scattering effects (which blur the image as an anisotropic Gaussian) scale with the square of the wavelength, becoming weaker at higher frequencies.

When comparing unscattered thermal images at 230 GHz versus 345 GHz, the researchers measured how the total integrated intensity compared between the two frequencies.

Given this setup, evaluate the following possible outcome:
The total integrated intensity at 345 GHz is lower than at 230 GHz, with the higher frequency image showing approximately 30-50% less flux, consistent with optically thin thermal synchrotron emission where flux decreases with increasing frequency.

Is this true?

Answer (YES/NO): NO